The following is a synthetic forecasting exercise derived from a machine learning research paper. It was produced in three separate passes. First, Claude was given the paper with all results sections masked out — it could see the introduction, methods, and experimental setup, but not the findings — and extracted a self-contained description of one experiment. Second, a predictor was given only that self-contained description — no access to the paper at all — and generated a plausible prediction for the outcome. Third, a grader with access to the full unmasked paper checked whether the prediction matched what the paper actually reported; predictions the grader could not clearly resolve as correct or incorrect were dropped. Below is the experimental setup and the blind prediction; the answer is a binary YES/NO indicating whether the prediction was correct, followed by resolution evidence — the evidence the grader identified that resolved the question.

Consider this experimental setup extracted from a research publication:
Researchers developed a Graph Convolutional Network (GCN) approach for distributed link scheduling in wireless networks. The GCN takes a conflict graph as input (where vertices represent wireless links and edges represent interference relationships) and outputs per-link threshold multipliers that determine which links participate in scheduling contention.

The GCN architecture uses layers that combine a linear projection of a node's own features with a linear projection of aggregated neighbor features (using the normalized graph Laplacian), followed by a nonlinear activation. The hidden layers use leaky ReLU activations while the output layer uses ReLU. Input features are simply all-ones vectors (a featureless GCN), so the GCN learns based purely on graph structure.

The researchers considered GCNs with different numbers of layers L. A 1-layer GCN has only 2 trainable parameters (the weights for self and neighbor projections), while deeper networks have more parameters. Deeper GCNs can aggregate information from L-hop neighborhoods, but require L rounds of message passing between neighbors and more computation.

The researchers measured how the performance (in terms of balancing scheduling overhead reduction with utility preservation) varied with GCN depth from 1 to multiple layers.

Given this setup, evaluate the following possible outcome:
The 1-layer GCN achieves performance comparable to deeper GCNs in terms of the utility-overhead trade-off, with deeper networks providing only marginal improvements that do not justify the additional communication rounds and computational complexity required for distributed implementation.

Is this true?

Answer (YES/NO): NO